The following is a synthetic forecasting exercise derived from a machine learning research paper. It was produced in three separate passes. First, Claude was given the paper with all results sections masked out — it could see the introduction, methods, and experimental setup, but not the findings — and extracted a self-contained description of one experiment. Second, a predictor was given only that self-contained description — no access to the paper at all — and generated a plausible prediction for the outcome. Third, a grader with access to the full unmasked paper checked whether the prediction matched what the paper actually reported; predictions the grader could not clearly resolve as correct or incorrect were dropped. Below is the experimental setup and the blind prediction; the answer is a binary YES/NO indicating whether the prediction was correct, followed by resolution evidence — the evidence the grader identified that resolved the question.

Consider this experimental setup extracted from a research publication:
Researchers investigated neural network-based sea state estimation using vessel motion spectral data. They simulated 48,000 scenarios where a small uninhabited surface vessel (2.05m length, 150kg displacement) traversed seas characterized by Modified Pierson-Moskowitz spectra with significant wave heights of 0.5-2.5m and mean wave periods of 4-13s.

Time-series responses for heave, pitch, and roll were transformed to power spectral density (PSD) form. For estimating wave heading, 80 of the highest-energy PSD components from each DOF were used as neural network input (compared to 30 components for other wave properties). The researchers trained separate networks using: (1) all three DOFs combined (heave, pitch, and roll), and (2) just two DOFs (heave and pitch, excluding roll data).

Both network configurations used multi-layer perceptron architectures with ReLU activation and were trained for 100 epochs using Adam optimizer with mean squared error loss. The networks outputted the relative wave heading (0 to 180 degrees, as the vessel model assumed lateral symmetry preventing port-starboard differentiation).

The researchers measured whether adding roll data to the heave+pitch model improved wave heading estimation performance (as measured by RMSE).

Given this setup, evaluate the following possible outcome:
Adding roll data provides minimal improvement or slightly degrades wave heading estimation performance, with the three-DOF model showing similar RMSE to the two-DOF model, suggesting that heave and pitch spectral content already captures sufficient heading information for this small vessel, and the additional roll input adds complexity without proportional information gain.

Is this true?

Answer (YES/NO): NO